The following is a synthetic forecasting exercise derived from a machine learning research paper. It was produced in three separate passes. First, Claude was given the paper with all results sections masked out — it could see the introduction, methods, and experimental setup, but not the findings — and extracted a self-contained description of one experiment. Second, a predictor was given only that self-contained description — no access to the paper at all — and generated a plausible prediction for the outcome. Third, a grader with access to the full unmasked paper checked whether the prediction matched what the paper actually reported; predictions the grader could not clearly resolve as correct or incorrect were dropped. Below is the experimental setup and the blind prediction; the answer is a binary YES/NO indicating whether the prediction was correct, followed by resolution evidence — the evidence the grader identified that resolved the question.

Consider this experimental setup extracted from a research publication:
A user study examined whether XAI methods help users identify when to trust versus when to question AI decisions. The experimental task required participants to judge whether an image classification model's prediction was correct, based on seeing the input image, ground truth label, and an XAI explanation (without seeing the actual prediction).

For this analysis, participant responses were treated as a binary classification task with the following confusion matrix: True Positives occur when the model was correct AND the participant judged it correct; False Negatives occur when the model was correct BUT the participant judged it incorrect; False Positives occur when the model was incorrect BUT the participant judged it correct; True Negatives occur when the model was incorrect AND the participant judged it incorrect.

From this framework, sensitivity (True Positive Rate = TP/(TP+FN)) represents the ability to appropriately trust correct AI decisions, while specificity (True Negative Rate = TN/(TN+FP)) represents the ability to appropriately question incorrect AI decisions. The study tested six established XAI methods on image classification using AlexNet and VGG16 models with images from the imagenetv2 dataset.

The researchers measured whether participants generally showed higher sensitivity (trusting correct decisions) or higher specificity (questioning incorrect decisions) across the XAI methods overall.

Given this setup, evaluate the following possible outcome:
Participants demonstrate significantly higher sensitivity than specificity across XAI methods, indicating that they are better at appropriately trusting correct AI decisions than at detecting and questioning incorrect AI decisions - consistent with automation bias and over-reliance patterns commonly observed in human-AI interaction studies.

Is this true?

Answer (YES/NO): YES